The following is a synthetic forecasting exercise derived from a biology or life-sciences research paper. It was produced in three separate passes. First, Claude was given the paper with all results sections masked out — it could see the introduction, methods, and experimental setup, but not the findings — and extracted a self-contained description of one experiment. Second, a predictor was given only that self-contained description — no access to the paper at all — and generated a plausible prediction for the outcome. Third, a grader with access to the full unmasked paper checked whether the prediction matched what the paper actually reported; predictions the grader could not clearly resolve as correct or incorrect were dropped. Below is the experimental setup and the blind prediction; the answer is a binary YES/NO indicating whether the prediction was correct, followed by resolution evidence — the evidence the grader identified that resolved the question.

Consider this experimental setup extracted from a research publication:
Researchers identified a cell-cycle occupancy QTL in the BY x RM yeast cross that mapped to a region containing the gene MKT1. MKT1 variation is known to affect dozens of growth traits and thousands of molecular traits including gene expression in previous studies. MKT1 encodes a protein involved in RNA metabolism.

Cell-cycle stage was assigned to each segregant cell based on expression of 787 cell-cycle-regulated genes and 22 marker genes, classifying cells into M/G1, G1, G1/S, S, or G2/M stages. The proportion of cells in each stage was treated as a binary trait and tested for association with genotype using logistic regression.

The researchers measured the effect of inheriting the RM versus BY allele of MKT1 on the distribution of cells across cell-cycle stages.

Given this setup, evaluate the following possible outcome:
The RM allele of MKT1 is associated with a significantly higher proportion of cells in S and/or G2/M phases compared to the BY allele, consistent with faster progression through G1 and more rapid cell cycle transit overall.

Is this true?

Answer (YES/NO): NO